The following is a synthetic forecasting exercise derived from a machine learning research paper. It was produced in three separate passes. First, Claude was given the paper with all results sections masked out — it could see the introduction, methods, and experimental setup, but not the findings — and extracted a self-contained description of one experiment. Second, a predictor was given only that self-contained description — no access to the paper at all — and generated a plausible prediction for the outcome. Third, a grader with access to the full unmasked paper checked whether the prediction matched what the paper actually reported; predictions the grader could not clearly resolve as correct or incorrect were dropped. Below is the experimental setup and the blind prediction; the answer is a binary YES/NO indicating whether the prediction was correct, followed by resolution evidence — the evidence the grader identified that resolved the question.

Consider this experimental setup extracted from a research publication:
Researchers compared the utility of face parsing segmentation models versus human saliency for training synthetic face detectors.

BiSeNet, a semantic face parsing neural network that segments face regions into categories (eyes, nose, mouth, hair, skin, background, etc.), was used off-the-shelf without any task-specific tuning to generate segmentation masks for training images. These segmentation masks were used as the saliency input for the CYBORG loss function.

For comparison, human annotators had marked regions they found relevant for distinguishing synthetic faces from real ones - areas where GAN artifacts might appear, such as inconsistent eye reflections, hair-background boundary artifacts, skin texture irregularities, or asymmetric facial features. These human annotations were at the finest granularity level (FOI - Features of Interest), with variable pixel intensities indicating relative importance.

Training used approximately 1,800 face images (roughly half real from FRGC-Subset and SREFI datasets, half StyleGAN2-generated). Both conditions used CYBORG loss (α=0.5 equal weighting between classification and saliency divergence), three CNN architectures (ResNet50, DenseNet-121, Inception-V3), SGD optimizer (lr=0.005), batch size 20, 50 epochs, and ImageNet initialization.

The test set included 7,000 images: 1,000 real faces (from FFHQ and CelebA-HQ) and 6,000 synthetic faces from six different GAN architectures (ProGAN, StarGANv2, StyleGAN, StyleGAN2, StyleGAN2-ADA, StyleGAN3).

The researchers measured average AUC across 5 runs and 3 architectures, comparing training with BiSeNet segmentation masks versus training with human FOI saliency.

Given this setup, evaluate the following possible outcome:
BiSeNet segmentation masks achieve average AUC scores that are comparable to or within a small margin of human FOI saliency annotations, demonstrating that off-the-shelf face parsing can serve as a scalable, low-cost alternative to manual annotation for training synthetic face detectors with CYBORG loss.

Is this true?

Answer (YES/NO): NO